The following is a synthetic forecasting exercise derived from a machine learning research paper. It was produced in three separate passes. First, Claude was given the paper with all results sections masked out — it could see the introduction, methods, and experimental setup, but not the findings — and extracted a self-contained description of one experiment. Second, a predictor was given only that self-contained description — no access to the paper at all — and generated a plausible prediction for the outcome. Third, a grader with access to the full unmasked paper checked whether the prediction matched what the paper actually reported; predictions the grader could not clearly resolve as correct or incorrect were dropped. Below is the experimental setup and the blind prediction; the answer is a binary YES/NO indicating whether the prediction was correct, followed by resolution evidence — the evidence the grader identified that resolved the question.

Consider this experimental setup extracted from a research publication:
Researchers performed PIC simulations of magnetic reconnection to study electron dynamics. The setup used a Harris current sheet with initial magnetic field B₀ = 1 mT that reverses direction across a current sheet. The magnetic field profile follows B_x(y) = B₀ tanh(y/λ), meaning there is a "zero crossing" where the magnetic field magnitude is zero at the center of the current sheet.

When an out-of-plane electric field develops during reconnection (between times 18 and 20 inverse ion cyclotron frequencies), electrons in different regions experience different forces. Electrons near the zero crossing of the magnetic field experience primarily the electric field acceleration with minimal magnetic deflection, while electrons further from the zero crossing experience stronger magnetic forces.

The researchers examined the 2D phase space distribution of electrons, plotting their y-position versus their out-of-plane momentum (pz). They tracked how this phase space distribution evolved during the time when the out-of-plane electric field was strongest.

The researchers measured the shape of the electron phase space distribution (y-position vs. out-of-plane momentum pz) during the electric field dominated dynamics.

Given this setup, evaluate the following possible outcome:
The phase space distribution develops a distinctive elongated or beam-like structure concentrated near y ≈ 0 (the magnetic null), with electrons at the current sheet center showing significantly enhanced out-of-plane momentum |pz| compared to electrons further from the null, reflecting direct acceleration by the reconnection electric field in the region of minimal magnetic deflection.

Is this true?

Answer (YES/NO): NO